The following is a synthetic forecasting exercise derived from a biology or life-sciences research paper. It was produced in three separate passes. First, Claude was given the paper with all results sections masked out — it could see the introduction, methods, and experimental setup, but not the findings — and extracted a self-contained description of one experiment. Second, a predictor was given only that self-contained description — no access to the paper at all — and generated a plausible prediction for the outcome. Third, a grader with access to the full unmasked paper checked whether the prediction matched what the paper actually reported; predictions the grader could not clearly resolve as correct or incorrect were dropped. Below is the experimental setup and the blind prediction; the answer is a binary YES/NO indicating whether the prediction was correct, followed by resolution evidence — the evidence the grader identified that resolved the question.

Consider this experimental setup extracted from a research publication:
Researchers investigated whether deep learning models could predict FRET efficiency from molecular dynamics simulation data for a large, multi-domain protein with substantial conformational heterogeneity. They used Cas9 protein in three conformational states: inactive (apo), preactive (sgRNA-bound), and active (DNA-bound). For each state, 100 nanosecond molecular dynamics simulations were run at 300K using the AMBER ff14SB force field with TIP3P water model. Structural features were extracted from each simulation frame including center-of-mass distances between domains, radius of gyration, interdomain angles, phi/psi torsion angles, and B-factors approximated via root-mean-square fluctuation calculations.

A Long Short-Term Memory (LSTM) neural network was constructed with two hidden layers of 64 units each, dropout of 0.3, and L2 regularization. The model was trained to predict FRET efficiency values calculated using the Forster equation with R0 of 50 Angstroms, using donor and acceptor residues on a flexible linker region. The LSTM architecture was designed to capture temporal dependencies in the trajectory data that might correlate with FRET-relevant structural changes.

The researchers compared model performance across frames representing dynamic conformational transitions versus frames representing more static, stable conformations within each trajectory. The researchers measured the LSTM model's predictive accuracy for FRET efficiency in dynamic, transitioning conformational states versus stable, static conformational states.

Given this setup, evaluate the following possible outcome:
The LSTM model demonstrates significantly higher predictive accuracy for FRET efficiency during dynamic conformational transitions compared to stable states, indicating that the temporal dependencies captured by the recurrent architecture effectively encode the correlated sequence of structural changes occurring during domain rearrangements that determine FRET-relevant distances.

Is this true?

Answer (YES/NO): YES